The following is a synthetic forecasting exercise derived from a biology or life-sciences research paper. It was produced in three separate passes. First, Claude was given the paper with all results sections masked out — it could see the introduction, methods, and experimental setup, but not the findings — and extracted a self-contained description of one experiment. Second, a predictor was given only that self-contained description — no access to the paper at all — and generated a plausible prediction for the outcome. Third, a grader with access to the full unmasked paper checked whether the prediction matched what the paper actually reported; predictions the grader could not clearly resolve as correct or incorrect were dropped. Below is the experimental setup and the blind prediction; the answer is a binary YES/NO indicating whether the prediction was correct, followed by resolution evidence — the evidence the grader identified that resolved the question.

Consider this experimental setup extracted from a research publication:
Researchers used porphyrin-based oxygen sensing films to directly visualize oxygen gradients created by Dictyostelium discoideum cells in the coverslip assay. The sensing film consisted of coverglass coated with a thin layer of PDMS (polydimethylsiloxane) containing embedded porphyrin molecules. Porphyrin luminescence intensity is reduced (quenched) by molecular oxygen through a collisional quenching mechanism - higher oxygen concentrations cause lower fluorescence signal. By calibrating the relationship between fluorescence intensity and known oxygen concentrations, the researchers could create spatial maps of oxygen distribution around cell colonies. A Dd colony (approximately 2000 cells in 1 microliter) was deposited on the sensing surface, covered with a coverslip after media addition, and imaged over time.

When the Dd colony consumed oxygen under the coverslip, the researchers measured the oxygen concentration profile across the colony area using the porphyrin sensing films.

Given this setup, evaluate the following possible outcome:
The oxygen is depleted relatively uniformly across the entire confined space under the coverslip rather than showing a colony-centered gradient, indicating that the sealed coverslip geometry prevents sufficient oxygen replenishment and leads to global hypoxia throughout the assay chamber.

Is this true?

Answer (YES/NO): NO